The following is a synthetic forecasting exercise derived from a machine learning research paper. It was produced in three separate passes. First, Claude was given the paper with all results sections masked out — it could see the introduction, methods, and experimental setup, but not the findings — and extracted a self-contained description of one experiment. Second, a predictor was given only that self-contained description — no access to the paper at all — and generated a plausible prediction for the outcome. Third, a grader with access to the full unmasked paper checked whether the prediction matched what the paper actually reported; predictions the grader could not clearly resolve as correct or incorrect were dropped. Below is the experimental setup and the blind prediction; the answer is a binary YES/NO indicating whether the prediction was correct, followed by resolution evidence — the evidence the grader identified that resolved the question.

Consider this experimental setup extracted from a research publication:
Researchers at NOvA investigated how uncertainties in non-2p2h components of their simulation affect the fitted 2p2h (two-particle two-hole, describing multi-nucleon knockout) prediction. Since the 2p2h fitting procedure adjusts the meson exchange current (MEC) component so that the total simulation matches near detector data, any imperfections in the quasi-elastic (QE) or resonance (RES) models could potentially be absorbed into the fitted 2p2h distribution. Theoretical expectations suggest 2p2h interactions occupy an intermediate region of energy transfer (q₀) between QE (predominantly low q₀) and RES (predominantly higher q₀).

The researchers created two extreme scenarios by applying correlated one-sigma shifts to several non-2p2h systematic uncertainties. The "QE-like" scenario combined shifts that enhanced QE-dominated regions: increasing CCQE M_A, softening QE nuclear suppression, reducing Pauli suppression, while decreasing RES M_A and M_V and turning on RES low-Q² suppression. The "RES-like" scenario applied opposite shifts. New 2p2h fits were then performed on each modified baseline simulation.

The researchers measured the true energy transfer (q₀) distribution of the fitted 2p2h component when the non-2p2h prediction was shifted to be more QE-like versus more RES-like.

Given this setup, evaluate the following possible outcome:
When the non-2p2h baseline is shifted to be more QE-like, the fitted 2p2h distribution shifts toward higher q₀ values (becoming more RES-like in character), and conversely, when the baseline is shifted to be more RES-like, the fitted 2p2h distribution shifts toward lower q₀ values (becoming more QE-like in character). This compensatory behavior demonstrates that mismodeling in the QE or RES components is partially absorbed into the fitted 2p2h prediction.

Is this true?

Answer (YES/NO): YES